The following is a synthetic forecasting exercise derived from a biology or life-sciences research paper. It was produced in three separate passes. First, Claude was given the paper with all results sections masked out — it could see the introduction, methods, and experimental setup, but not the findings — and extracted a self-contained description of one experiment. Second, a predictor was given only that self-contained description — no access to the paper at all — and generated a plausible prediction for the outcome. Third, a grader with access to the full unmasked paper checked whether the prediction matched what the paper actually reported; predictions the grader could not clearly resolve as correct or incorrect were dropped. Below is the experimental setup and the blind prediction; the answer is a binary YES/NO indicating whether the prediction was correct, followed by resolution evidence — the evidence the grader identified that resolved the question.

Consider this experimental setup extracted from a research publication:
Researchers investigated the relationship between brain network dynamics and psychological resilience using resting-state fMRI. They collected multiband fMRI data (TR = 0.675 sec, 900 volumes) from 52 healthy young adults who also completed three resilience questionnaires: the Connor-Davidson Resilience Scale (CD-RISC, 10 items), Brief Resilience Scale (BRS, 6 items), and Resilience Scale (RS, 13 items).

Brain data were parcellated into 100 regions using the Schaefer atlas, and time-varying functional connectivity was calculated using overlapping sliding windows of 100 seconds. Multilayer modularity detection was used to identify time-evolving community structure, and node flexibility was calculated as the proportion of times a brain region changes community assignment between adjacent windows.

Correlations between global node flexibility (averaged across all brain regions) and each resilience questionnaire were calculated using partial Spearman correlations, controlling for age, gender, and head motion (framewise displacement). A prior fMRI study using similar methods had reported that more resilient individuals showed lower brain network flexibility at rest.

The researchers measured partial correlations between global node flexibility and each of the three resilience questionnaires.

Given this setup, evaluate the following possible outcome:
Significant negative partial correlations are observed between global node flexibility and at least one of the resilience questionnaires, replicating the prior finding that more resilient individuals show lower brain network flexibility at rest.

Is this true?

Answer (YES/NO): NO